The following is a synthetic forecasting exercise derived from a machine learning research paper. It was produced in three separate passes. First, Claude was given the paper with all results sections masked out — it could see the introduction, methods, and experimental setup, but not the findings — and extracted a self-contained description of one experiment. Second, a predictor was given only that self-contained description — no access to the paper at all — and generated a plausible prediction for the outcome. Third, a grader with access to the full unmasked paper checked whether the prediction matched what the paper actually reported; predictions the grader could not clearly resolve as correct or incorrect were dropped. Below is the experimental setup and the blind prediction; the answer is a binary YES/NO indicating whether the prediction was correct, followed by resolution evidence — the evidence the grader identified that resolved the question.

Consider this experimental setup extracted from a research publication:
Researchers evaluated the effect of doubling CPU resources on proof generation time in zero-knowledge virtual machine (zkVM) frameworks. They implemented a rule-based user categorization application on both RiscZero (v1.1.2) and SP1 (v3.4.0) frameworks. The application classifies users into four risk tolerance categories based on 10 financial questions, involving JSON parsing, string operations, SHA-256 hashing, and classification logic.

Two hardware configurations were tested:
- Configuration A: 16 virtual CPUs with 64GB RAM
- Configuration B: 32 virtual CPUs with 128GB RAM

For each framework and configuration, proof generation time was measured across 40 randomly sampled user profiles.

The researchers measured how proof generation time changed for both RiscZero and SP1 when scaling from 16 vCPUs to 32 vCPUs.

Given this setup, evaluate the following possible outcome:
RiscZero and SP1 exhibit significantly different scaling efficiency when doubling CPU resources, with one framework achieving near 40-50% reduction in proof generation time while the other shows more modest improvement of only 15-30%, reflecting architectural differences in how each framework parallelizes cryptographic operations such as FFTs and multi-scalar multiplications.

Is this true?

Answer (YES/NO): NO